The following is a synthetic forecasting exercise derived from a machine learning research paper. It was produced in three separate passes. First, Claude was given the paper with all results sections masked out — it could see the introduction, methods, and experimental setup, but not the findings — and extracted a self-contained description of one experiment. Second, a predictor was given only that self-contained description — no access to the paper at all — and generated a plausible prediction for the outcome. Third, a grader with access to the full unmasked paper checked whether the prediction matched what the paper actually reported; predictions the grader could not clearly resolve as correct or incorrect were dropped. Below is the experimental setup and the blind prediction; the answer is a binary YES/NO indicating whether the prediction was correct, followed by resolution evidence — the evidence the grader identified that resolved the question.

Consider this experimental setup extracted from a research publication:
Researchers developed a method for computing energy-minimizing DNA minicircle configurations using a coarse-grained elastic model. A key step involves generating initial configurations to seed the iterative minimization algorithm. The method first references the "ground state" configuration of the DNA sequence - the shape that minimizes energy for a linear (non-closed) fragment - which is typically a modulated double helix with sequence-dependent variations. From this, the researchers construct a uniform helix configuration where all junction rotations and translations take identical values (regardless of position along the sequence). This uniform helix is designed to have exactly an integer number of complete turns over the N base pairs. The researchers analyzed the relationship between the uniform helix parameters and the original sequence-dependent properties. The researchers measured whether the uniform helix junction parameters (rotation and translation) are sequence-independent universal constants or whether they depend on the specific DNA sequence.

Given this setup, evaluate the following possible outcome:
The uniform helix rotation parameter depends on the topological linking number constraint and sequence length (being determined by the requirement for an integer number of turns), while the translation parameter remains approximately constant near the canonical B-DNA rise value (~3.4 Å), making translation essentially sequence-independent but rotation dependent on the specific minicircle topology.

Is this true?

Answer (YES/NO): NO